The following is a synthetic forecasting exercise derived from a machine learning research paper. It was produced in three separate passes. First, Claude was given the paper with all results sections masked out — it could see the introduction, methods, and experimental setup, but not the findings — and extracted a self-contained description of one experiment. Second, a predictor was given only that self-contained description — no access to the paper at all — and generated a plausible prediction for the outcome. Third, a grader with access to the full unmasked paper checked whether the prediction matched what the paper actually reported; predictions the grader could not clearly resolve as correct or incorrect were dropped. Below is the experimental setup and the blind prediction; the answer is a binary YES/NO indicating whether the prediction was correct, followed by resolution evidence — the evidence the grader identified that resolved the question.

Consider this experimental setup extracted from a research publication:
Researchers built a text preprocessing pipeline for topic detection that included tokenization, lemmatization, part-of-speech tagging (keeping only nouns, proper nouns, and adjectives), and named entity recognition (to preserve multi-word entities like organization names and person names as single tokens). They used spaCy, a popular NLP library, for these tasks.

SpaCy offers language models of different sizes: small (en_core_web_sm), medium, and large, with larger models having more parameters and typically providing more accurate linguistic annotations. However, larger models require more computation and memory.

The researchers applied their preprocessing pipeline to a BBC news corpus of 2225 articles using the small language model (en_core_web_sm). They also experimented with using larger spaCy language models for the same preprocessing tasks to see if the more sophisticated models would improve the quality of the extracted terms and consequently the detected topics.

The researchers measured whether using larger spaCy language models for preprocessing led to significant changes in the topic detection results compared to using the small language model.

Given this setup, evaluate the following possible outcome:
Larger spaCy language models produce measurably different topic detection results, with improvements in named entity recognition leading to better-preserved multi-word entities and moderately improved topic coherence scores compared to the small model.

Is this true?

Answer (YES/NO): NO